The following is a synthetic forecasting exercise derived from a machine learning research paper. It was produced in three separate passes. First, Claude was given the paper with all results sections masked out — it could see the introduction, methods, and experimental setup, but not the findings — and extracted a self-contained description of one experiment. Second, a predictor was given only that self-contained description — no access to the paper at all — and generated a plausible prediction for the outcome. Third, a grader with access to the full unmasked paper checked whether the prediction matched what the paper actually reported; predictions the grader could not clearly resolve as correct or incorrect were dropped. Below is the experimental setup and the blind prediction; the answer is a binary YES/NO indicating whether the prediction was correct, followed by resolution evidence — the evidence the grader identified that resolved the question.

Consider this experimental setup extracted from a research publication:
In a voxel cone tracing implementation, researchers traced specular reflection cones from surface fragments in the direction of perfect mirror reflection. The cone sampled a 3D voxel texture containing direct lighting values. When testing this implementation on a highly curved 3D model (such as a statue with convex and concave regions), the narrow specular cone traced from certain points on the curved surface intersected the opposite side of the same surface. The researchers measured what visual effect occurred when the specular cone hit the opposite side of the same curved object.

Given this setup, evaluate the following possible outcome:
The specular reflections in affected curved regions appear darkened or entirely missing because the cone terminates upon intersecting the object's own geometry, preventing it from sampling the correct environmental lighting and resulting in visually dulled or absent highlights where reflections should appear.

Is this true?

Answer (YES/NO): NO